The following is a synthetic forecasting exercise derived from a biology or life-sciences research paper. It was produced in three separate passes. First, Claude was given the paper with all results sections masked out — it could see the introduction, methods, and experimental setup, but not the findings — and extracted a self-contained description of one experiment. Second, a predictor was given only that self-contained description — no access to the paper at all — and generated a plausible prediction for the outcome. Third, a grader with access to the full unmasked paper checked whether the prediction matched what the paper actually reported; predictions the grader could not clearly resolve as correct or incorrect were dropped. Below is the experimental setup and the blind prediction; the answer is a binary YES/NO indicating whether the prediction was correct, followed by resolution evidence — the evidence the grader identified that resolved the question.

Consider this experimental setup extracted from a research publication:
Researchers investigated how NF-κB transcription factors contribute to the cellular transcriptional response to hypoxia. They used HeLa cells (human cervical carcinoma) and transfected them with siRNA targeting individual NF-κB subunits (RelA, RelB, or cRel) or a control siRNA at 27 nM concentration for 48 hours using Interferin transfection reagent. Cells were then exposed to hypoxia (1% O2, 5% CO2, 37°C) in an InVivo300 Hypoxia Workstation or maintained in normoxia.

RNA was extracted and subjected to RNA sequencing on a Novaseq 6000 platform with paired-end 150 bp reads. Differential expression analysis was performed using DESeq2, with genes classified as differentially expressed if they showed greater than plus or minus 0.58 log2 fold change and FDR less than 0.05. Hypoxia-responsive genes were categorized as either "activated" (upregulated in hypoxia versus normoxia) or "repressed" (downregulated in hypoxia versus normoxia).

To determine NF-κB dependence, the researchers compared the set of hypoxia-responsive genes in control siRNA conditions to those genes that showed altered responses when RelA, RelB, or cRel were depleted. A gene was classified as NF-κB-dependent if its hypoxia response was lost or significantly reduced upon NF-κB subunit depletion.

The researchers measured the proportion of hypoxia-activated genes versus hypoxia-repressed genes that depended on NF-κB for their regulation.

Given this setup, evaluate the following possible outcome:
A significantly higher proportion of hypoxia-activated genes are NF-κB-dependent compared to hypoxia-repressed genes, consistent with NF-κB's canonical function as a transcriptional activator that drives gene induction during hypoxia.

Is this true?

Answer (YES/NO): NO